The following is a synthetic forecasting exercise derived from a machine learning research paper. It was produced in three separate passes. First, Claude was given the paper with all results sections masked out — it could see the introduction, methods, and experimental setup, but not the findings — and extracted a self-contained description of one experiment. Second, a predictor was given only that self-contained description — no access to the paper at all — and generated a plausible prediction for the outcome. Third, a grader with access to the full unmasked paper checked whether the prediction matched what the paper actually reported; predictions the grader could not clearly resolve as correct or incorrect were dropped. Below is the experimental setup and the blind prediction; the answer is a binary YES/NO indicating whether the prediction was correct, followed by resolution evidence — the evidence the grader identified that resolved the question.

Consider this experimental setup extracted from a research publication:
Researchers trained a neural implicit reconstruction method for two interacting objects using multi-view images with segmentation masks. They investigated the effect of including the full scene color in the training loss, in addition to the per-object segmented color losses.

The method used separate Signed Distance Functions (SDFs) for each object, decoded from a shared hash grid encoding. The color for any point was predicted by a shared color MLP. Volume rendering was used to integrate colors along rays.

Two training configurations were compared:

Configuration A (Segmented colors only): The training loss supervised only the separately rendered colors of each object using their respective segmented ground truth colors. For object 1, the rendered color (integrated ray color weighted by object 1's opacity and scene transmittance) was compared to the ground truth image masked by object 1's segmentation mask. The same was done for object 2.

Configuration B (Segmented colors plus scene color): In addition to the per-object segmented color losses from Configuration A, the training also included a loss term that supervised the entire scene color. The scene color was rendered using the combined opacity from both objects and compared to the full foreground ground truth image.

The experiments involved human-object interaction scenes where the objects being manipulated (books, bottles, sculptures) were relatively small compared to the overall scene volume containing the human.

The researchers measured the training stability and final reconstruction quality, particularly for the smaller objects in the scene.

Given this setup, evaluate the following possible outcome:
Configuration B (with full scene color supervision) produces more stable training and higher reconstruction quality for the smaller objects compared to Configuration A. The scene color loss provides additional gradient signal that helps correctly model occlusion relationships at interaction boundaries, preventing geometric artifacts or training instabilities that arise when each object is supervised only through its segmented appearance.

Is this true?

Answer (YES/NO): YES